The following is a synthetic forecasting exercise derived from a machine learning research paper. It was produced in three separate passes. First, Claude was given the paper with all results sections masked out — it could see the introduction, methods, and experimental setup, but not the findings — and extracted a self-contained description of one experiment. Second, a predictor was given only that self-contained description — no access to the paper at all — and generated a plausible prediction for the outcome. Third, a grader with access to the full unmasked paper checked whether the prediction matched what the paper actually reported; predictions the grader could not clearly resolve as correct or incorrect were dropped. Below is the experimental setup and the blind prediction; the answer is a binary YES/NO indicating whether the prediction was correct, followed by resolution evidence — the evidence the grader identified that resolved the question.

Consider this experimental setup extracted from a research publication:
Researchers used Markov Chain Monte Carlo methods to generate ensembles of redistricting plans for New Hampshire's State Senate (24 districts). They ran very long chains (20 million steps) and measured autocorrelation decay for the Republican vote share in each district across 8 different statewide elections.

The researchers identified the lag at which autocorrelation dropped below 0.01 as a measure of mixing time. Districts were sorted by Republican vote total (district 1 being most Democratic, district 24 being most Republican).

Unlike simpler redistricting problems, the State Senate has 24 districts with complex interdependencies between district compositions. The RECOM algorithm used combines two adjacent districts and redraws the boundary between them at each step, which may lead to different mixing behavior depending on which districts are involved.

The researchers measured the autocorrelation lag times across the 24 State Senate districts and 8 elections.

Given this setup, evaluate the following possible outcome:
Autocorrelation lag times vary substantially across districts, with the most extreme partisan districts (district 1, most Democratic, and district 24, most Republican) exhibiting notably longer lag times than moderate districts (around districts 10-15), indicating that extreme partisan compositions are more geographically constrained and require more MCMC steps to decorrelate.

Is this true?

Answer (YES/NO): NO